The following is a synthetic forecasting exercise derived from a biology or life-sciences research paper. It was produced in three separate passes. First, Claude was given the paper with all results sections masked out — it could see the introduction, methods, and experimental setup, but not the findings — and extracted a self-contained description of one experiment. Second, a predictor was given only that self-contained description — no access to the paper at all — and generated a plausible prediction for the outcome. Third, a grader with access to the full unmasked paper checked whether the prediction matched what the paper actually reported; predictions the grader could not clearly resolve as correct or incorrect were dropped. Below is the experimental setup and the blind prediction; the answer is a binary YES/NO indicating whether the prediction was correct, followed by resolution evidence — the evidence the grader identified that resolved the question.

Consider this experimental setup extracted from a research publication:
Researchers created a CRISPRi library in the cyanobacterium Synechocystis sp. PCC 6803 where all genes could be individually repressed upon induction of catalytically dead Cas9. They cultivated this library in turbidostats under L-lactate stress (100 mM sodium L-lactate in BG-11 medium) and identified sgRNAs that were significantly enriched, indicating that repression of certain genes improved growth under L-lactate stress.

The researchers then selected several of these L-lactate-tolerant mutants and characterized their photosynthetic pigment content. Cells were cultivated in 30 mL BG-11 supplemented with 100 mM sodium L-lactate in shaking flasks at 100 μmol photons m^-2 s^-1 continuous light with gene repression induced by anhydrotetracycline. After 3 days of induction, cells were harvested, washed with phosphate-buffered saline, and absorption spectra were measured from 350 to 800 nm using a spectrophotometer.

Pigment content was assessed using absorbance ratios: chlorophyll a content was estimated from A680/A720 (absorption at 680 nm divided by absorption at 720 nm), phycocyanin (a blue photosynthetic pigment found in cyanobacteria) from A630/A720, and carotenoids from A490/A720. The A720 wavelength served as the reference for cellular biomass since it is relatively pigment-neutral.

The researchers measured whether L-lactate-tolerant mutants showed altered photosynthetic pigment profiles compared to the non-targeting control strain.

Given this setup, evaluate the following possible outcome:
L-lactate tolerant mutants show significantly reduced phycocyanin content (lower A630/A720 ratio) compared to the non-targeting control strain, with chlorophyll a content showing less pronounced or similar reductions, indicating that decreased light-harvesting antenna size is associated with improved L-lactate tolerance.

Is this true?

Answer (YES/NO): NO